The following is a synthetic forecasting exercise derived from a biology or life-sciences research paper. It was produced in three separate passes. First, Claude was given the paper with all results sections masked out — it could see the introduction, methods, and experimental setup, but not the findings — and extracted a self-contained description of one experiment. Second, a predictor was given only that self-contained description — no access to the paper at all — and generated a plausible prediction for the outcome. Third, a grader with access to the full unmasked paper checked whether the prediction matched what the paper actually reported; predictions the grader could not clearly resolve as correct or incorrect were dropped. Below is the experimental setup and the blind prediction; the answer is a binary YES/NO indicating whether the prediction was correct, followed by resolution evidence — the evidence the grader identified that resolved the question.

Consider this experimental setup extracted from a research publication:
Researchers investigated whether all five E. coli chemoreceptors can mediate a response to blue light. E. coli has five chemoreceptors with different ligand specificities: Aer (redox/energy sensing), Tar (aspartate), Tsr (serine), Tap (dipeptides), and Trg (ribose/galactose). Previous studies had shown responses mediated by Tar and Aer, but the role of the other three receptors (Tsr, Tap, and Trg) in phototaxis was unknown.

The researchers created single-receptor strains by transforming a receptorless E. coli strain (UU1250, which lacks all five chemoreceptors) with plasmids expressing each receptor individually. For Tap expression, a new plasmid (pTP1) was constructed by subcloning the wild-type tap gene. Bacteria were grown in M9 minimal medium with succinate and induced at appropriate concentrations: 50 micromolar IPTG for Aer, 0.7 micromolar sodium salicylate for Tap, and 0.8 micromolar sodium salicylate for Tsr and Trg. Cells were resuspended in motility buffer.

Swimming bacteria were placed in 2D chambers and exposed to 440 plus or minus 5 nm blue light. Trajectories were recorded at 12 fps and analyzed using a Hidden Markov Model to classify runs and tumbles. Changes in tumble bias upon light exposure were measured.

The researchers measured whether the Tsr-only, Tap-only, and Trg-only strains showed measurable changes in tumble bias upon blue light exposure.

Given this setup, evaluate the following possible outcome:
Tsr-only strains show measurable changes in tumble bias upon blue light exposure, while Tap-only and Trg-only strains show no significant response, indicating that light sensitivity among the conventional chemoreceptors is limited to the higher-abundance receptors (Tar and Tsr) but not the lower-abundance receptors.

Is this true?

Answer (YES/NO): NO